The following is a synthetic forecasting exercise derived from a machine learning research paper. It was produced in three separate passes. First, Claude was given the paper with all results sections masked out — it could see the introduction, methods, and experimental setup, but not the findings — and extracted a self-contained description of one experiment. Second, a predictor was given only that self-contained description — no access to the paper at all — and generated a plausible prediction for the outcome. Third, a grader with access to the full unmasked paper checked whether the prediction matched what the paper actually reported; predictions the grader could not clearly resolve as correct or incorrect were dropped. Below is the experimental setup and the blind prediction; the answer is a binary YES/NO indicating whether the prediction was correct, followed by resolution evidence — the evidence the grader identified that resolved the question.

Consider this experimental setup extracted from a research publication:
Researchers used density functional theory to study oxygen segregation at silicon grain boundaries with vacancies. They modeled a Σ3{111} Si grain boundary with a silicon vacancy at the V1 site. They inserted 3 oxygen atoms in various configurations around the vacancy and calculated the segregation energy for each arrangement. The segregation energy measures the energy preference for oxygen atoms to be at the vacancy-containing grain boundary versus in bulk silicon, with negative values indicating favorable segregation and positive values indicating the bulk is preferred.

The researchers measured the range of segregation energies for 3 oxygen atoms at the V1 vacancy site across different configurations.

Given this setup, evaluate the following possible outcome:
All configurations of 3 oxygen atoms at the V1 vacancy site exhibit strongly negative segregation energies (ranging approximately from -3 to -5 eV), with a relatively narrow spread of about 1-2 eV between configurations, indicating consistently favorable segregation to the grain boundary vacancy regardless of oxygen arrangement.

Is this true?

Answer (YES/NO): NO